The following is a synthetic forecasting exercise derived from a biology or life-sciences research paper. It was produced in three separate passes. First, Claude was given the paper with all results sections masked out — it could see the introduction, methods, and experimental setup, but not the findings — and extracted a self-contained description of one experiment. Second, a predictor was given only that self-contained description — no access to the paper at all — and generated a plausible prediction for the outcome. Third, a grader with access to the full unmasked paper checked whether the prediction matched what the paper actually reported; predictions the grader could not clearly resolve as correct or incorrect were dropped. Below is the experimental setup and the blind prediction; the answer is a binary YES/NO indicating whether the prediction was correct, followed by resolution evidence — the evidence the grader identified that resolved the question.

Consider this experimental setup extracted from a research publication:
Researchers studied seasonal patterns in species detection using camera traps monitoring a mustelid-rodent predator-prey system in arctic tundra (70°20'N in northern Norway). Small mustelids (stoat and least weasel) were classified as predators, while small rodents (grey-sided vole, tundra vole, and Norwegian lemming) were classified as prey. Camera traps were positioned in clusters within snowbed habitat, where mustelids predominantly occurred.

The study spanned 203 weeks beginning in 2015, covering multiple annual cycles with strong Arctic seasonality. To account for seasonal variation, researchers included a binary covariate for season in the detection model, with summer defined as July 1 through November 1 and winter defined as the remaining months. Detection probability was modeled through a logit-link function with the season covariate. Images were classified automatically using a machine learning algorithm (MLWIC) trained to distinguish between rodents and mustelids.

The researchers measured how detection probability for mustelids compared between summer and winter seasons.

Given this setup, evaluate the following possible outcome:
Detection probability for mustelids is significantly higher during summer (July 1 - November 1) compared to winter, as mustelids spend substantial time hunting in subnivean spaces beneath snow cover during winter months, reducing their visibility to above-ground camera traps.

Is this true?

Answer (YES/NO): YES